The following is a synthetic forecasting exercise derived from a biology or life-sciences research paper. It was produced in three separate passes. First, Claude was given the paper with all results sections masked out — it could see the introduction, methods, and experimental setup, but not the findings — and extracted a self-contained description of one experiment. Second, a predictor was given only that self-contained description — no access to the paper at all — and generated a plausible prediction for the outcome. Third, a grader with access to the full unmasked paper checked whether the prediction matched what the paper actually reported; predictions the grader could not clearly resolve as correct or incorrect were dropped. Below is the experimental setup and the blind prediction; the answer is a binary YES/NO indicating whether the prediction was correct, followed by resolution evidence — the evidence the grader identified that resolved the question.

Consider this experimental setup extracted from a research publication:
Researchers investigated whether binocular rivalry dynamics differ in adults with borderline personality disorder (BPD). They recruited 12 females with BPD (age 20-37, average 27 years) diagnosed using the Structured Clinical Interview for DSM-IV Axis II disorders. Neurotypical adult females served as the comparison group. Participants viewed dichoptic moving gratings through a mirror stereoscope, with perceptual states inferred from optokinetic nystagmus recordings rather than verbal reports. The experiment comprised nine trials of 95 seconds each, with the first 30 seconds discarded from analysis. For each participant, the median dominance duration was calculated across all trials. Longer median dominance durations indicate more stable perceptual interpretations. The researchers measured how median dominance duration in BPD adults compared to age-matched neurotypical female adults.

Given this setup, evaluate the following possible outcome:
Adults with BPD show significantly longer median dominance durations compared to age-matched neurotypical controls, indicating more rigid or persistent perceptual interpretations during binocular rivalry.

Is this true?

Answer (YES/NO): NO